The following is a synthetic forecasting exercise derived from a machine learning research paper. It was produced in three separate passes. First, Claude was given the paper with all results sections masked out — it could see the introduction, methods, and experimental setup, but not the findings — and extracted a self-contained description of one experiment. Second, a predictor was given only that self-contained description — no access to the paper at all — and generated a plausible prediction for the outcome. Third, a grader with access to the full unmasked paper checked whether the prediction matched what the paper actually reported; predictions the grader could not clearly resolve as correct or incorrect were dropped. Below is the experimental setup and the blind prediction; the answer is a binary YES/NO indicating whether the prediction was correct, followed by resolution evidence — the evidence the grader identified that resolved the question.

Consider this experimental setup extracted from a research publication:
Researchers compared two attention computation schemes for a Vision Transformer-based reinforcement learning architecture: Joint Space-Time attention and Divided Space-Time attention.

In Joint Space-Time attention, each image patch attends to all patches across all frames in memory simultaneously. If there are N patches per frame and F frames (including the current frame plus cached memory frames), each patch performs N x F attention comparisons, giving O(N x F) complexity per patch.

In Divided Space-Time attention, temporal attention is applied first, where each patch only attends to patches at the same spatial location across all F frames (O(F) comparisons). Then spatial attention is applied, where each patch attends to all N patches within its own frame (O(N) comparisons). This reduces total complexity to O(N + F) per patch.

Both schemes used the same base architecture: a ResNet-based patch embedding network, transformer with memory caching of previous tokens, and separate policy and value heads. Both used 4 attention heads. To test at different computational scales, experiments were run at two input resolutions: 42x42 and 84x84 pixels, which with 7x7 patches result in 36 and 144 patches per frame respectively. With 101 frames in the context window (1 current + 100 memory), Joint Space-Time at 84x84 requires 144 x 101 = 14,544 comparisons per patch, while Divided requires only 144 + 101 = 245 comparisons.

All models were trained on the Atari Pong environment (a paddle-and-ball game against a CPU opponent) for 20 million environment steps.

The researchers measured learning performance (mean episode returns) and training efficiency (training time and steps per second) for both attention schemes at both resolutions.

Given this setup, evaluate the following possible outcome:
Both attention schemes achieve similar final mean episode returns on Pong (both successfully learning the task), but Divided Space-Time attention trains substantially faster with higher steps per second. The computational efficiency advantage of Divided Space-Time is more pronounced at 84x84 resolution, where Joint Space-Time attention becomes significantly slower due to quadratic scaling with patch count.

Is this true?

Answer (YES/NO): YES